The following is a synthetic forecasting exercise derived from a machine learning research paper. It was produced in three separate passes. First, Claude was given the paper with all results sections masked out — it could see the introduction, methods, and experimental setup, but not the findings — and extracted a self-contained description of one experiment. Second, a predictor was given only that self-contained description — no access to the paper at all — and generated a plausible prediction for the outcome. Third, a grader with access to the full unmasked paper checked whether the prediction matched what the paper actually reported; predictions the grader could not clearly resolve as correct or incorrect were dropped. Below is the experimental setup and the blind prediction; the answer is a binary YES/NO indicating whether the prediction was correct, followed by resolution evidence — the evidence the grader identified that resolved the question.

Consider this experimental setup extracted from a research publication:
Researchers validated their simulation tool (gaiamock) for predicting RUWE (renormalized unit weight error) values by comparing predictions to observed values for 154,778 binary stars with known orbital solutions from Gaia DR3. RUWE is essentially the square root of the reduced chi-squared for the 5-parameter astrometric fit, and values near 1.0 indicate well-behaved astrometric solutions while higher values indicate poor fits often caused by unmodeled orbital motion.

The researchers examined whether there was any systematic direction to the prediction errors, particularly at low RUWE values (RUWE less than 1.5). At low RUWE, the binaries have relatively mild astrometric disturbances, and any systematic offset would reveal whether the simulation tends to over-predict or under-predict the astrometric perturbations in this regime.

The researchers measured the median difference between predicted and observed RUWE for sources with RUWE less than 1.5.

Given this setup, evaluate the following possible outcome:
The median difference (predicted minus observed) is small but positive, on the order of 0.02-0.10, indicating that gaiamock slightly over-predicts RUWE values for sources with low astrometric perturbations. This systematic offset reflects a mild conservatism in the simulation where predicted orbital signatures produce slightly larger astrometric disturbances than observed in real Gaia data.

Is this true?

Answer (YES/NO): YES